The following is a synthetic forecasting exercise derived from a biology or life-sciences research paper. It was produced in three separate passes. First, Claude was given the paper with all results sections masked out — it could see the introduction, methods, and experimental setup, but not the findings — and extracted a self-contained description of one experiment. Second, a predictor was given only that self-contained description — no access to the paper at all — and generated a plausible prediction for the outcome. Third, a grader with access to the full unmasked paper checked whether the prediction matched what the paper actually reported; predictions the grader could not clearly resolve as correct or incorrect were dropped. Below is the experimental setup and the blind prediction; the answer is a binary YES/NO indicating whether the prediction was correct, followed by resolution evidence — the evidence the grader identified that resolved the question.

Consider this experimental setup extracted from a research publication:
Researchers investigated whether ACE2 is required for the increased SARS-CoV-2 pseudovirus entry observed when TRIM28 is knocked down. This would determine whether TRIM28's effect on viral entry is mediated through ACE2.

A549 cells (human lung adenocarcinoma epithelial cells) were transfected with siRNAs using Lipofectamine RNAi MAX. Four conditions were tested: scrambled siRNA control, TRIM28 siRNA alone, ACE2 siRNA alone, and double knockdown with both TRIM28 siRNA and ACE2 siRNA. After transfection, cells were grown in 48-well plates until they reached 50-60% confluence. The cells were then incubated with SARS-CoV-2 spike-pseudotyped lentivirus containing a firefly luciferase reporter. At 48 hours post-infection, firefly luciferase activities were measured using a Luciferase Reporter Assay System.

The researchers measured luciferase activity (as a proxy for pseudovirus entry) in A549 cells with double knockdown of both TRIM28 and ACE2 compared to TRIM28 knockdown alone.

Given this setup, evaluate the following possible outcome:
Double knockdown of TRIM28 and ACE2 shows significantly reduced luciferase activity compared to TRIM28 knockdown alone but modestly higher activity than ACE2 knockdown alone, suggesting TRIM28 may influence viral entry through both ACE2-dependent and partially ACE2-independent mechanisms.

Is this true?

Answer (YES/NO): NO